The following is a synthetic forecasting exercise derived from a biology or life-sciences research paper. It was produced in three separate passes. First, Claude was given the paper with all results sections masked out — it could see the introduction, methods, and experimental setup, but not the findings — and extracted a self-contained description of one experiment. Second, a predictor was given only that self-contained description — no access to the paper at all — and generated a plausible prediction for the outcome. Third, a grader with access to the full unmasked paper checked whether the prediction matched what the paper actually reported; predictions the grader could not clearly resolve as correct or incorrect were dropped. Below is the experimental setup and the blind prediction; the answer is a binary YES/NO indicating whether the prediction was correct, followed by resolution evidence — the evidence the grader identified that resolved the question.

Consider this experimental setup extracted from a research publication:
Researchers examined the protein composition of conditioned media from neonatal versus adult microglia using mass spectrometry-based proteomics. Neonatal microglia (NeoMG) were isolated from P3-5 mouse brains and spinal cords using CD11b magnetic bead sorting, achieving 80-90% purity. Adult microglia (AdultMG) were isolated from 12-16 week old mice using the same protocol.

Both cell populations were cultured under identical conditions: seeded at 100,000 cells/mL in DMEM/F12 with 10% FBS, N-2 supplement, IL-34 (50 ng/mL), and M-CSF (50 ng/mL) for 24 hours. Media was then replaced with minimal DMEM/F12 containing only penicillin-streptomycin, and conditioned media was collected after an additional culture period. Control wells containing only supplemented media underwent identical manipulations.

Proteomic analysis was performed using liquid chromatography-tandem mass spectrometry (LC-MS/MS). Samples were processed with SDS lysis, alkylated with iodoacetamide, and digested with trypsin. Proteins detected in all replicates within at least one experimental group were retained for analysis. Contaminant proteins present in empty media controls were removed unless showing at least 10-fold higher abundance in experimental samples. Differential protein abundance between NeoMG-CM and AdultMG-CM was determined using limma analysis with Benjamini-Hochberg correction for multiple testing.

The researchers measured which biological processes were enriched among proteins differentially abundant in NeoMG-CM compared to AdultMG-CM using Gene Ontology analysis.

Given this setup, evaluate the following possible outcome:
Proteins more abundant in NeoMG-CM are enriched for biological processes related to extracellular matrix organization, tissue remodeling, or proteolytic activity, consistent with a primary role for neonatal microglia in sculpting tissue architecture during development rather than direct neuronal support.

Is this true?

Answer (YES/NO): NO